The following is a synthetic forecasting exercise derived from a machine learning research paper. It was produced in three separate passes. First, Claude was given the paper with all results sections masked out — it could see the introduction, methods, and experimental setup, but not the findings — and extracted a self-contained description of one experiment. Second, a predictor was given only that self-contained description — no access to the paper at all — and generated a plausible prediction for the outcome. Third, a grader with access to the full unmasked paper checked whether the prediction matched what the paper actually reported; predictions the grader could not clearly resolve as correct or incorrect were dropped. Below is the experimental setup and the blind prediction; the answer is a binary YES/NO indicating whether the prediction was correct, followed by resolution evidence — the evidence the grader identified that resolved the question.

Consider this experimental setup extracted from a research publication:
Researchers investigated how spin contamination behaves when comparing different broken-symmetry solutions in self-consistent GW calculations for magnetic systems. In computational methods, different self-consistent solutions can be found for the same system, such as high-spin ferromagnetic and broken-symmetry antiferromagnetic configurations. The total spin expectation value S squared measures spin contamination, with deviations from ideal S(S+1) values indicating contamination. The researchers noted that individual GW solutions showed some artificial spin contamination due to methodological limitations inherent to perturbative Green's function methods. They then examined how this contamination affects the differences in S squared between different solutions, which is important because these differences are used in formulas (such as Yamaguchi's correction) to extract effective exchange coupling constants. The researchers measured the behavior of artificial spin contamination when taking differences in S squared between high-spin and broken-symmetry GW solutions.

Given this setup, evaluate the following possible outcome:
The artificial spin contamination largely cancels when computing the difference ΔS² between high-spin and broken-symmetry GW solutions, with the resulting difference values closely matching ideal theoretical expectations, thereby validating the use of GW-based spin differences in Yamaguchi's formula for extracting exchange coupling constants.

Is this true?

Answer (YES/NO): YES